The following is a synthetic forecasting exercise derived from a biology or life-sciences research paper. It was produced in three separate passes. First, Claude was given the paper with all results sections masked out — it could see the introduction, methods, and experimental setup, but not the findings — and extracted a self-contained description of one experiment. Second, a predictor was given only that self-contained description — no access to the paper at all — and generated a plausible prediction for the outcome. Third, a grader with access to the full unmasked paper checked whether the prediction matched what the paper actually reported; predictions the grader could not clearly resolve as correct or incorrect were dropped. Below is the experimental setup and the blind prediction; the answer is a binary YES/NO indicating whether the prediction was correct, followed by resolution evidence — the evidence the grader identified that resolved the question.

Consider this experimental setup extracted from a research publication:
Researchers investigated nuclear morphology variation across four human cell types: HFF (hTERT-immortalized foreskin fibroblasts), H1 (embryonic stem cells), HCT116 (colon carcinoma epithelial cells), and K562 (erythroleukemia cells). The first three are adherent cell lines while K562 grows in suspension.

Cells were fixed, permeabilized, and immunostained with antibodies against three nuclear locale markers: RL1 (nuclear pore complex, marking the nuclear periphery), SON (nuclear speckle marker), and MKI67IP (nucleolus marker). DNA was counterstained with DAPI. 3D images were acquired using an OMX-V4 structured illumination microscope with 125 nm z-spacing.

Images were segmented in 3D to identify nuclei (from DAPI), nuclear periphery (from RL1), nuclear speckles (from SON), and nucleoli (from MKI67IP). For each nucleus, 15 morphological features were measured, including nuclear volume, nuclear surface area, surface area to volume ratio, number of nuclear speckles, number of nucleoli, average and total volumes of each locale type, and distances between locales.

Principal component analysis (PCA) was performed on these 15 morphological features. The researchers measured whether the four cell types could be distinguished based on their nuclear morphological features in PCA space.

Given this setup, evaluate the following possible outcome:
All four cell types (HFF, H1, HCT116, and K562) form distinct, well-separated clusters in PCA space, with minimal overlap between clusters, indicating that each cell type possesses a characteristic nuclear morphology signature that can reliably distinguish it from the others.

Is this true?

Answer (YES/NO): NO